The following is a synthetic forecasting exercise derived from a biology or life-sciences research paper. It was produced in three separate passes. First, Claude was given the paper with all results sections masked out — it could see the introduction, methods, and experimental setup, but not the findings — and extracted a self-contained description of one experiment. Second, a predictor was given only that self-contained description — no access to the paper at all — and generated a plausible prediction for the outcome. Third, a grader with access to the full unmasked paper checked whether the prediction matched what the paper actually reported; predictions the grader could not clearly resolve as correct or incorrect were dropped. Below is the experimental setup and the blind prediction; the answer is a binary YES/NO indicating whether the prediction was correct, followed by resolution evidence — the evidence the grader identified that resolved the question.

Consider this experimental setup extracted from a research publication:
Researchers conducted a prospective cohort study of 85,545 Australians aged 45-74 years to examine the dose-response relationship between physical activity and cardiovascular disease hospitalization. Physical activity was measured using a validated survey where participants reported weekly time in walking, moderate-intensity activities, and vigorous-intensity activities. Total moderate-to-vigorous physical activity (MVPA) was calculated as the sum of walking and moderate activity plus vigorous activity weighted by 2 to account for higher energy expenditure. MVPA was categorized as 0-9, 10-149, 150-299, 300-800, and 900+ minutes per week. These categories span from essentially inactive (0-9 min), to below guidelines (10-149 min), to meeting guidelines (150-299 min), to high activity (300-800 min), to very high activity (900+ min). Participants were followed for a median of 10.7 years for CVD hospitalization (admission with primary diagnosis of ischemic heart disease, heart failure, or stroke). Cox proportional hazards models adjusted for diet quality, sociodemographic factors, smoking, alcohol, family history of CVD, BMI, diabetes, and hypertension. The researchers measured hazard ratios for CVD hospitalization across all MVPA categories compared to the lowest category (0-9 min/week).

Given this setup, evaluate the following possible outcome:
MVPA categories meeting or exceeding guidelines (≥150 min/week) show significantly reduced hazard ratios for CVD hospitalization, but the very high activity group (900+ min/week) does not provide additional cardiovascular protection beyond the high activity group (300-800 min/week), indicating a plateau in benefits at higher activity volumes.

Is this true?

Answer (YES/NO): NO